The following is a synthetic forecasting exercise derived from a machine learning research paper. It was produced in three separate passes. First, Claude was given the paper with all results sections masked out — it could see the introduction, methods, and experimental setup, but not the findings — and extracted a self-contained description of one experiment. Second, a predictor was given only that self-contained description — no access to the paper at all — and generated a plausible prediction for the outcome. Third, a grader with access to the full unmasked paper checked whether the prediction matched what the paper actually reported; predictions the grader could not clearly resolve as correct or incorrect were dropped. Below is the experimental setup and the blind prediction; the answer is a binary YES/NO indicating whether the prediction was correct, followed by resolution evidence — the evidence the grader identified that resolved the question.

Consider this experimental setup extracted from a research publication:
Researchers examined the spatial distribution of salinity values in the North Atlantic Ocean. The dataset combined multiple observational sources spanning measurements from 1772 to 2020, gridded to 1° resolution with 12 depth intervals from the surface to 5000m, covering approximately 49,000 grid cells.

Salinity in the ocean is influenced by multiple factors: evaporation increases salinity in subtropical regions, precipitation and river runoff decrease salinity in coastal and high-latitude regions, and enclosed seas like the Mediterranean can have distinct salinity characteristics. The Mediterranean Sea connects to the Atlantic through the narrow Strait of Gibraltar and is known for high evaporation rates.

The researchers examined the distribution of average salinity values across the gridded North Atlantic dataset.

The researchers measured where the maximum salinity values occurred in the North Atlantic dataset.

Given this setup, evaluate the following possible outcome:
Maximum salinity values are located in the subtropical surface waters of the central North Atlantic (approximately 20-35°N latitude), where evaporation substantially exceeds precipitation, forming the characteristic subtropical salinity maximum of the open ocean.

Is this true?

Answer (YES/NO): NO